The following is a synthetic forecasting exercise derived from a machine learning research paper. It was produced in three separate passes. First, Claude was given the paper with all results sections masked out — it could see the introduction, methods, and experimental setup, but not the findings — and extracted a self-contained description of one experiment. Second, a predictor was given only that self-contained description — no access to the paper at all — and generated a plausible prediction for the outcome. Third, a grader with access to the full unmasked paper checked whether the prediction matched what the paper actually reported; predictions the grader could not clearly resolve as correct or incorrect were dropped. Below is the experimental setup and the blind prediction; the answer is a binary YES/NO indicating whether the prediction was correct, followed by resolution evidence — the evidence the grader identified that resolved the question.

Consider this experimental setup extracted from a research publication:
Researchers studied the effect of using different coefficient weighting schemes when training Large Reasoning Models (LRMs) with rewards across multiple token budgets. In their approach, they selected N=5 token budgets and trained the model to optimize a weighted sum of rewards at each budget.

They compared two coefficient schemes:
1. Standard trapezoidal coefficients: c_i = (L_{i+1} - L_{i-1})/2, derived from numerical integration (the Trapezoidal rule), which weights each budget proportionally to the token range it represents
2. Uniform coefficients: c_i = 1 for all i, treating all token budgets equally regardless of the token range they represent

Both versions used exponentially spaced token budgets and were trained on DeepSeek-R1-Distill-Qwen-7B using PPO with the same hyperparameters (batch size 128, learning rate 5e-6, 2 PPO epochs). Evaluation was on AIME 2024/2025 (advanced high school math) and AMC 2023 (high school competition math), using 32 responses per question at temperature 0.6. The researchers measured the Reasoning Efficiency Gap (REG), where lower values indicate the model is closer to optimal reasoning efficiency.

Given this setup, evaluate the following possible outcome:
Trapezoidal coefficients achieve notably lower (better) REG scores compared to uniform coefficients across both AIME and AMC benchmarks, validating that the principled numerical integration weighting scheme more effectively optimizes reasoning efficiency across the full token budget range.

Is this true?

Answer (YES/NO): NO